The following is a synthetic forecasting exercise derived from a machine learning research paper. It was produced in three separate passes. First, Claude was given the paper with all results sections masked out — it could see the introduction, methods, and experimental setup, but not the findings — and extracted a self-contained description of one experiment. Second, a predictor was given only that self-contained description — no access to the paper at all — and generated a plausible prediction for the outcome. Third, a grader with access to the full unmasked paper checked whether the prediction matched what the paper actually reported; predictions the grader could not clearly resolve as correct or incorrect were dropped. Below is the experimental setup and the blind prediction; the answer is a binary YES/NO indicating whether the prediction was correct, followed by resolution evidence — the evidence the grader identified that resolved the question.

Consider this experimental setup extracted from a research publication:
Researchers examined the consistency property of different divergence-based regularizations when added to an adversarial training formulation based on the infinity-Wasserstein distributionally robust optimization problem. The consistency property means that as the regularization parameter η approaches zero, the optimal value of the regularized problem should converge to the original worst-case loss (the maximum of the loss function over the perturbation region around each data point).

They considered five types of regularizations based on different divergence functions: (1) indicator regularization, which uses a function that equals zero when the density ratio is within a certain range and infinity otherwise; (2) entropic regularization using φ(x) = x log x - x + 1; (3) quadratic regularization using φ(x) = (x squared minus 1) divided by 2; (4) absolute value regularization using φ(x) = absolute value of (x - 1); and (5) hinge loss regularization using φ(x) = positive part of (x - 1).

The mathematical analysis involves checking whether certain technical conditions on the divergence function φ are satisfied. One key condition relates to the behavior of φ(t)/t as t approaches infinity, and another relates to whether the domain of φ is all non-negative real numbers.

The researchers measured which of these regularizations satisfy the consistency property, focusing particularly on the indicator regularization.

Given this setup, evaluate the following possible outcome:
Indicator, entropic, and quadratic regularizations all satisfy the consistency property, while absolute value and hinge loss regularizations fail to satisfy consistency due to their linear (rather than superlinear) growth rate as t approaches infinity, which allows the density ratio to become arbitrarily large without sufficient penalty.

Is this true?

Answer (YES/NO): NO